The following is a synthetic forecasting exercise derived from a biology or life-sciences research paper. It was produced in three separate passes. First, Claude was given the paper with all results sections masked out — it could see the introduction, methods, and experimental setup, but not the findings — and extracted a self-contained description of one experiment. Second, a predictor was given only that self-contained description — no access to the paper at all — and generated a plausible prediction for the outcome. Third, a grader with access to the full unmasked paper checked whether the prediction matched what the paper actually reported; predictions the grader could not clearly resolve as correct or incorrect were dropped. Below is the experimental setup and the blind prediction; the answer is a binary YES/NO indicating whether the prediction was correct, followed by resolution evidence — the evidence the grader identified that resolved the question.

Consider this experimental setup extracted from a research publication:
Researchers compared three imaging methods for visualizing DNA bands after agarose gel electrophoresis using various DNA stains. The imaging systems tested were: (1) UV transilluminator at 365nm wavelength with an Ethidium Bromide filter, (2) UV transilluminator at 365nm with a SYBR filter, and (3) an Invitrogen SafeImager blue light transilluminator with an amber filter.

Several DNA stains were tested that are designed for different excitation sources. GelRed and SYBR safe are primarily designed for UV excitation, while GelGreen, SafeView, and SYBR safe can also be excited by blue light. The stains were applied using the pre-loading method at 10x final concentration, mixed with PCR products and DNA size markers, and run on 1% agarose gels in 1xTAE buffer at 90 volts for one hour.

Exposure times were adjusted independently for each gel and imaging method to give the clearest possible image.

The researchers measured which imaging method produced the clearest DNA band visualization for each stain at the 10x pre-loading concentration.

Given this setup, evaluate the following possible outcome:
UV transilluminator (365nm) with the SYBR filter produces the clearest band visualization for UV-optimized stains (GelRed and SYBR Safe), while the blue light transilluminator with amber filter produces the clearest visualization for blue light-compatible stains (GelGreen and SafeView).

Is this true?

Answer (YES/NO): NO